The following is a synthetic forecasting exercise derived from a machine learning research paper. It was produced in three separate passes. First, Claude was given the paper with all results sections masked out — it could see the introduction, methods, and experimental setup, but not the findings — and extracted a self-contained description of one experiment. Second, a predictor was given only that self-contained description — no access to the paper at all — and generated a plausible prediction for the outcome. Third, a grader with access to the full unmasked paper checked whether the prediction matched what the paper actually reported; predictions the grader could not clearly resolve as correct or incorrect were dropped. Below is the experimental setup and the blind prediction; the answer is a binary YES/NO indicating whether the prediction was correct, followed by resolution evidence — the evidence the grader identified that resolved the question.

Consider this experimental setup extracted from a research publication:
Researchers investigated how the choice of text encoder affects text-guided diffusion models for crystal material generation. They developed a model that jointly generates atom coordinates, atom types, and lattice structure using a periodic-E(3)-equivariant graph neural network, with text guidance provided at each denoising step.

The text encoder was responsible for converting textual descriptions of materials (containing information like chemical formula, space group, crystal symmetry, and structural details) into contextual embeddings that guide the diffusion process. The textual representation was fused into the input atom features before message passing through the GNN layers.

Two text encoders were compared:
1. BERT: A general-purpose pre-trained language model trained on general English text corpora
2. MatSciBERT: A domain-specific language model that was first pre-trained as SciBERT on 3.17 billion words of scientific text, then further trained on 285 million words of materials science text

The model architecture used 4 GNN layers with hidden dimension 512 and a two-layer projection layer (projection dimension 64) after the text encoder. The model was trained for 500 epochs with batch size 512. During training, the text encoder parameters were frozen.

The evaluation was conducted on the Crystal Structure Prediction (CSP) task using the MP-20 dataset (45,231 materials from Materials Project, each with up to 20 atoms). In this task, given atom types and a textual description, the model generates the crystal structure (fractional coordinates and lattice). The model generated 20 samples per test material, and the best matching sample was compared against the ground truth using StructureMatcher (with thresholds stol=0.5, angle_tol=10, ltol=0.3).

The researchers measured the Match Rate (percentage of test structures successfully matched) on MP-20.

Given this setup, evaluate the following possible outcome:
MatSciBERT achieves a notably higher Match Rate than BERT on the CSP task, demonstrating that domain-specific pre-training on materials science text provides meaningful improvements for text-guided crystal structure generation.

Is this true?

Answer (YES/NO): YES